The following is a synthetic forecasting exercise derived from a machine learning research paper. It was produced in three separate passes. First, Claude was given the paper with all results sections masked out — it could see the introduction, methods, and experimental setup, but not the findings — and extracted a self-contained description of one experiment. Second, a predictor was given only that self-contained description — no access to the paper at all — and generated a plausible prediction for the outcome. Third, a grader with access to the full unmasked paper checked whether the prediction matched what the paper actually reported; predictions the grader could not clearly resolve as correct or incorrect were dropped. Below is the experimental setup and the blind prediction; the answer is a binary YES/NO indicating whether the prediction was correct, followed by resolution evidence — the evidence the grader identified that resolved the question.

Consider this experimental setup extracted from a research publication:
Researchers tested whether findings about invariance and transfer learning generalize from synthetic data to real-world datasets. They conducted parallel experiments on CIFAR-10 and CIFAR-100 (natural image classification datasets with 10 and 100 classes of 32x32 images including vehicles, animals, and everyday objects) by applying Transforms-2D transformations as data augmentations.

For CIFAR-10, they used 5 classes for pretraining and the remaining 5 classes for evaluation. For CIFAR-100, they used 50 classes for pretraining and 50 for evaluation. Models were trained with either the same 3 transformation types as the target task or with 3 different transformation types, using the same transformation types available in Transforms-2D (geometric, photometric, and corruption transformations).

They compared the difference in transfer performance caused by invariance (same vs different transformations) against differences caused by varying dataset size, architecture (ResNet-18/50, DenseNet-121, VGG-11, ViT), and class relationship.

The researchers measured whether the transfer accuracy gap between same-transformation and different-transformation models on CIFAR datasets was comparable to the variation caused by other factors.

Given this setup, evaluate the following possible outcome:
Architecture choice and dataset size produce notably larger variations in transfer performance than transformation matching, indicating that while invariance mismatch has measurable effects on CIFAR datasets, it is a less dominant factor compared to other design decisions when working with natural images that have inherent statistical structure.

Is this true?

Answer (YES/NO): NO